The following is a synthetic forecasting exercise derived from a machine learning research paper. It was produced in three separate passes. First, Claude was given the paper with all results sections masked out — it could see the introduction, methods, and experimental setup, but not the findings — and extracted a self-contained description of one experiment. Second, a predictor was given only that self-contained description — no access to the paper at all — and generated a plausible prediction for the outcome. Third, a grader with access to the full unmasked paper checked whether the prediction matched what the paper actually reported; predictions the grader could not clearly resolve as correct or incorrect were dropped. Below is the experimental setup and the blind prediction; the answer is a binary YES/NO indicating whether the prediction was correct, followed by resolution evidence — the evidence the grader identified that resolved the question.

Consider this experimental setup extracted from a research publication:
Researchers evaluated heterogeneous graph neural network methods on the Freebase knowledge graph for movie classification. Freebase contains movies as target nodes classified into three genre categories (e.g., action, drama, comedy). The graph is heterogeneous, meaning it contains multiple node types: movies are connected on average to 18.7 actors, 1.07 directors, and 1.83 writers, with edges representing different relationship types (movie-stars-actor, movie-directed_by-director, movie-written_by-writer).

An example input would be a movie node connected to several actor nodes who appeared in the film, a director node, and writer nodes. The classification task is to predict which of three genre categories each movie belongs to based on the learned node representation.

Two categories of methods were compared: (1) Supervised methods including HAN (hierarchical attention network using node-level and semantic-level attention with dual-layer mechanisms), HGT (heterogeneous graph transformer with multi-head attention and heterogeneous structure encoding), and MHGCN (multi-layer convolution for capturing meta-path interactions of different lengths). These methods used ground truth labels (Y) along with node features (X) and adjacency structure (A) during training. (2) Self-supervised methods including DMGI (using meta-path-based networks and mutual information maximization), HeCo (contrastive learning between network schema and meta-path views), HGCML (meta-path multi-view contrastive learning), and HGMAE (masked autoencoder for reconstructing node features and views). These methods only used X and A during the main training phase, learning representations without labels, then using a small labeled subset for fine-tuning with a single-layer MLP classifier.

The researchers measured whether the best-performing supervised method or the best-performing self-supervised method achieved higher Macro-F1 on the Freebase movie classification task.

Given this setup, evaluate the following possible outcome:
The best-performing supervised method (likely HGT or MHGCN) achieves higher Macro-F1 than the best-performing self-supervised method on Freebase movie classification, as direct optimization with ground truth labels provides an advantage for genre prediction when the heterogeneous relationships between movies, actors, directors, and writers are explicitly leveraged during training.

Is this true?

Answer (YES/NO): NO